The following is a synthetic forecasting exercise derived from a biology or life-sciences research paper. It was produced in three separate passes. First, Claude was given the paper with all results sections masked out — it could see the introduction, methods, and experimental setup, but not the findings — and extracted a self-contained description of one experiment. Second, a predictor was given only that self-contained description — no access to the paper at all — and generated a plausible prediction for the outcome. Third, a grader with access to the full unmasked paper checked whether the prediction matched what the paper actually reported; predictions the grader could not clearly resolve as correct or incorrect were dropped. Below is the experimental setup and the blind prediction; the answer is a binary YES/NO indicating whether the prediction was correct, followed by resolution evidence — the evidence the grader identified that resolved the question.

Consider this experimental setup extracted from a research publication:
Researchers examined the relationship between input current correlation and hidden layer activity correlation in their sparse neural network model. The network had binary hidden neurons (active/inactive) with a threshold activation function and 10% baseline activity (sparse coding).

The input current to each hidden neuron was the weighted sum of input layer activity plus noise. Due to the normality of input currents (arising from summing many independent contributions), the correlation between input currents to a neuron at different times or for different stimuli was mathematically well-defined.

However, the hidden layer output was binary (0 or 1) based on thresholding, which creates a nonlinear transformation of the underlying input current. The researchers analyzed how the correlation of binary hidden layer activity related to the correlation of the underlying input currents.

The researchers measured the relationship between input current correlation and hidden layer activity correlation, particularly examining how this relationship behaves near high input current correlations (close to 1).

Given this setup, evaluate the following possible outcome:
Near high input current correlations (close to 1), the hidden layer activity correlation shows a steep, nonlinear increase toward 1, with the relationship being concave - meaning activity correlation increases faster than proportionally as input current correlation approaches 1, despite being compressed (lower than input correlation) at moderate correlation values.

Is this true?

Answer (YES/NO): YES